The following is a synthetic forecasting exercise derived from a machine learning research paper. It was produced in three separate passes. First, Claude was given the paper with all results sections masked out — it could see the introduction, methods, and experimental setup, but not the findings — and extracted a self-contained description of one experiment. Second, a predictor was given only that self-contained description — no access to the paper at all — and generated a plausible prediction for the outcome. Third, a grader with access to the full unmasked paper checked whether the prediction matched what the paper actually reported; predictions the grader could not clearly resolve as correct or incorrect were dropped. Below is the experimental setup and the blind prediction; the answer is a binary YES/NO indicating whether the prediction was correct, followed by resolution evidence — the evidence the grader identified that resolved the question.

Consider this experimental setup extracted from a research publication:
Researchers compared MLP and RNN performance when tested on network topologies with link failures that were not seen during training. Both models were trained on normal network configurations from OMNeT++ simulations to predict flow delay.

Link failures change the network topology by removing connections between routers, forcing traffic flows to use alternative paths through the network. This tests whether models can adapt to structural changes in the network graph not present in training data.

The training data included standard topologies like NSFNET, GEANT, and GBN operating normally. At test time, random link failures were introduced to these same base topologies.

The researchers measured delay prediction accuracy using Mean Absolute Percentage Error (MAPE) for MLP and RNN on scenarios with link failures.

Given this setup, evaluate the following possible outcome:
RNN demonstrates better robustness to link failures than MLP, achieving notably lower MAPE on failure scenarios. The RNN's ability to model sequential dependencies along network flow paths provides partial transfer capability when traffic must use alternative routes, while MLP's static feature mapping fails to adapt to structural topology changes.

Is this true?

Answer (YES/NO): NO